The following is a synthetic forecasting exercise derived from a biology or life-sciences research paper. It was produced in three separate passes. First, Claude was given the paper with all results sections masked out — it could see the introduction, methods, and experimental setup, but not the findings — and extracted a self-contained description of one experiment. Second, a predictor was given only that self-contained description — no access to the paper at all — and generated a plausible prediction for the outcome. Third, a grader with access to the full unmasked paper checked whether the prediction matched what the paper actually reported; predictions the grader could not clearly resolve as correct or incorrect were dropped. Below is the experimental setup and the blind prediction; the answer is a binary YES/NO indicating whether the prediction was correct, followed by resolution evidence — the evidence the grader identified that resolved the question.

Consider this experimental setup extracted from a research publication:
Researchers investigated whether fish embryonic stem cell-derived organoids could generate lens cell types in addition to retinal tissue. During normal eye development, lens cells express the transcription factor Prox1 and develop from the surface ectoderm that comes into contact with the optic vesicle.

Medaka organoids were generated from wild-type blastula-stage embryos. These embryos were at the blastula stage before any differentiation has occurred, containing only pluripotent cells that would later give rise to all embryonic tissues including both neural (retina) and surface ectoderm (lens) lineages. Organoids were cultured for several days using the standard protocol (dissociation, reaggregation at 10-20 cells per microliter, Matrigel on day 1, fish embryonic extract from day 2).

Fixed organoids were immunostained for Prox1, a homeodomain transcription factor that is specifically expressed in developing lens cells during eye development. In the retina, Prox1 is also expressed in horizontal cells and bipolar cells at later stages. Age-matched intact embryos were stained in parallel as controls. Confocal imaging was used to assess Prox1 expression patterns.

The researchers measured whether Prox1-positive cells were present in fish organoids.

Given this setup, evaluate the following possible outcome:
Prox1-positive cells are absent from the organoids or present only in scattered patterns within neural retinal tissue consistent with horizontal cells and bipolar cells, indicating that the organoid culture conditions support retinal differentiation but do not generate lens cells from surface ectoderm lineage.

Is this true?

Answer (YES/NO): NO